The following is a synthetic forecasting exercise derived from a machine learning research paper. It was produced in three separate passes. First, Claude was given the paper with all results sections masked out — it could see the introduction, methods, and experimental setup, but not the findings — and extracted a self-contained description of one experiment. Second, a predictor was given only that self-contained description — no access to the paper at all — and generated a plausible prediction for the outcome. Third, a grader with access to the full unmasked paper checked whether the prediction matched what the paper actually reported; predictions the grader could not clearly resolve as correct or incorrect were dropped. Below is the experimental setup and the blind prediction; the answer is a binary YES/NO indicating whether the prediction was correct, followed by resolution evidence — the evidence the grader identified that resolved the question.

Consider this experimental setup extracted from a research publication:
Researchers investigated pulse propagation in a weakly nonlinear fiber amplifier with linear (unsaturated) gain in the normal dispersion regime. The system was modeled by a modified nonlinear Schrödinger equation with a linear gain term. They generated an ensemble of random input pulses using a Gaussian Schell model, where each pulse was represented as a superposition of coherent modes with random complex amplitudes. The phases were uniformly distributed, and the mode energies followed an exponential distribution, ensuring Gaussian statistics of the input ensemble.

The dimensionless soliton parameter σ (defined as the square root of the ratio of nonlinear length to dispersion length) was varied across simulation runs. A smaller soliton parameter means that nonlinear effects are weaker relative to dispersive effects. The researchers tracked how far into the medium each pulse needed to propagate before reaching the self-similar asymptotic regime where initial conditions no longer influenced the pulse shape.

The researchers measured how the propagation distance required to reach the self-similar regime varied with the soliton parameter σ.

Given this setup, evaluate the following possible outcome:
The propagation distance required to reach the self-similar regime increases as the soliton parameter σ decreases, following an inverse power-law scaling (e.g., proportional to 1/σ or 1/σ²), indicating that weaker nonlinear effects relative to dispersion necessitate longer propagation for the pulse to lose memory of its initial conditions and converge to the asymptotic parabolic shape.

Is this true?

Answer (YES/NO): NO